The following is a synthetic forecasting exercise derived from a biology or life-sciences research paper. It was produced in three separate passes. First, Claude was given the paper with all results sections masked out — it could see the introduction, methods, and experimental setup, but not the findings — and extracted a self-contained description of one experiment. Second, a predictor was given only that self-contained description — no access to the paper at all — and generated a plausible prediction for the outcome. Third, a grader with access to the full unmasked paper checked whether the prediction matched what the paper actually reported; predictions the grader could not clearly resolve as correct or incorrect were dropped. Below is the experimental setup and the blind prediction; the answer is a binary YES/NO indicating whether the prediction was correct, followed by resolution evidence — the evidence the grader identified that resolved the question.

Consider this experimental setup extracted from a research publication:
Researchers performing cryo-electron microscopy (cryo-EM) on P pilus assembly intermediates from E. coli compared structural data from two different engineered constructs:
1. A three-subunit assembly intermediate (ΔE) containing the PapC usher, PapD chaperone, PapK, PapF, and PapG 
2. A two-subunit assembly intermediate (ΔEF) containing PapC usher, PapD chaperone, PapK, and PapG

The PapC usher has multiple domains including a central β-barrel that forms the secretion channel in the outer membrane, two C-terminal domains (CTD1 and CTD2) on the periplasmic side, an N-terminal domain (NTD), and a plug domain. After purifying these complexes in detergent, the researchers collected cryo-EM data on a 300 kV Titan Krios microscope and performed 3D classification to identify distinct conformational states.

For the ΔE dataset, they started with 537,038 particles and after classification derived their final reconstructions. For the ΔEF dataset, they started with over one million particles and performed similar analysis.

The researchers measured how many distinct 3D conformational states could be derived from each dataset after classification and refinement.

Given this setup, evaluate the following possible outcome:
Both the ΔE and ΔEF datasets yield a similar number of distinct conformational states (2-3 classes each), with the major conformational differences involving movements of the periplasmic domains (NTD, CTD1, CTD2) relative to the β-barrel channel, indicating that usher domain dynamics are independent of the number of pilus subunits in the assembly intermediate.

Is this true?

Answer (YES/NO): NO